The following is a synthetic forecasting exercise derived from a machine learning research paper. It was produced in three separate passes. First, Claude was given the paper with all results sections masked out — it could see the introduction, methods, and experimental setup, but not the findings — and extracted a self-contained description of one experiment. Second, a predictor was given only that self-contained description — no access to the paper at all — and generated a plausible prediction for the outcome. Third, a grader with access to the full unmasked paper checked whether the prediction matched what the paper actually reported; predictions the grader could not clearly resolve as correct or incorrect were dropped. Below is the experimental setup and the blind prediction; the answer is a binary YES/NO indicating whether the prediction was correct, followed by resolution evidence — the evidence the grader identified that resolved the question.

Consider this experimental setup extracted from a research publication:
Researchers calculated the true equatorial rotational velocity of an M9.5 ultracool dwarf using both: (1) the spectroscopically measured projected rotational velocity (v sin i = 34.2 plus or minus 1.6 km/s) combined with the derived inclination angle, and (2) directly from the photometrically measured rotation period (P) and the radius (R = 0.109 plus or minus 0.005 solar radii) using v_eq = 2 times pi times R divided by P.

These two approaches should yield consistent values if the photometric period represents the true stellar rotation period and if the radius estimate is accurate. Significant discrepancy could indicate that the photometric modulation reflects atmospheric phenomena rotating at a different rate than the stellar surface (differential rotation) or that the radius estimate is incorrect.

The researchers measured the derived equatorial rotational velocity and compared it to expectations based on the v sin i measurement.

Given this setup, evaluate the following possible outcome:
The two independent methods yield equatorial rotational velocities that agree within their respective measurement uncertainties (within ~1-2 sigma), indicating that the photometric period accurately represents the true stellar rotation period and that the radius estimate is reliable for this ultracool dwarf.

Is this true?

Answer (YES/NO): YES